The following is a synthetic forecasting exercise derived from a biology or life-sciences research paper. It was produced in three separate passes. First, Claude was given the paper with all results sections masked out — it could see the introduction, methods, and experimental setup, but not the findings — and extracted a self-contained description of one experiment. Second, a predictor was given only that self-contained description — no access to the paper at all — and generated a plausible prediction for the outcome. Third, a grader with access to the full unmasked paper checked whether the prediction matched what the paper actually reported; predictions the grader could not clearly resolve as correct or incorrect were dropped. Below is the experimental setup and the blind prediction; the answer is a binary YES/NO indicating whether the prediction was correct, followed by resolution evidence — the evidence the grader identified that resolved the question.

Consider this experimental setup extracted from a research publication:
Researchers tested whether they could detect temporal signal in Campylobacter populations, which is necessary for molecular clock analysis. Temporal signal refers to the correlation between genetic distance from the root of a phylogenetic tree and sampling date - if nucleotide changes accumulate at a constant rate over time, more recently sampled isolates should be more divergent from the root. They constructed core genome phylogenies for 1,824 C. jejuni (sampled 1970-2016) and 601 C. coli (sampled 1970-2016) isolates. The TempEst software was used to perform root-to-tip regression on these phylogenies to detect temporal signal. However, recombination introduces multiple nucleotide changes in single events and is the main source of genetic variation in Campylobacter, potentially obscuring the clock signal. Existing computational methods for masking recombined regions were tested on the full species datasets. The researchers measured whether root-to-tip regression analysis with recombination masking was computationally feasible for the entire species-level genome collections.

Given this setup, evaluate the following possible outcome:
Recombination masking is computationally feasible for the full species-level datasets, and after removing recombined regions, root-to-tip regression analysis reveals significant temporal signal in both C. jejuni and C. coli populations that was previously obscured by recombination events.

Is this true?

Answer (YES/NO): NO